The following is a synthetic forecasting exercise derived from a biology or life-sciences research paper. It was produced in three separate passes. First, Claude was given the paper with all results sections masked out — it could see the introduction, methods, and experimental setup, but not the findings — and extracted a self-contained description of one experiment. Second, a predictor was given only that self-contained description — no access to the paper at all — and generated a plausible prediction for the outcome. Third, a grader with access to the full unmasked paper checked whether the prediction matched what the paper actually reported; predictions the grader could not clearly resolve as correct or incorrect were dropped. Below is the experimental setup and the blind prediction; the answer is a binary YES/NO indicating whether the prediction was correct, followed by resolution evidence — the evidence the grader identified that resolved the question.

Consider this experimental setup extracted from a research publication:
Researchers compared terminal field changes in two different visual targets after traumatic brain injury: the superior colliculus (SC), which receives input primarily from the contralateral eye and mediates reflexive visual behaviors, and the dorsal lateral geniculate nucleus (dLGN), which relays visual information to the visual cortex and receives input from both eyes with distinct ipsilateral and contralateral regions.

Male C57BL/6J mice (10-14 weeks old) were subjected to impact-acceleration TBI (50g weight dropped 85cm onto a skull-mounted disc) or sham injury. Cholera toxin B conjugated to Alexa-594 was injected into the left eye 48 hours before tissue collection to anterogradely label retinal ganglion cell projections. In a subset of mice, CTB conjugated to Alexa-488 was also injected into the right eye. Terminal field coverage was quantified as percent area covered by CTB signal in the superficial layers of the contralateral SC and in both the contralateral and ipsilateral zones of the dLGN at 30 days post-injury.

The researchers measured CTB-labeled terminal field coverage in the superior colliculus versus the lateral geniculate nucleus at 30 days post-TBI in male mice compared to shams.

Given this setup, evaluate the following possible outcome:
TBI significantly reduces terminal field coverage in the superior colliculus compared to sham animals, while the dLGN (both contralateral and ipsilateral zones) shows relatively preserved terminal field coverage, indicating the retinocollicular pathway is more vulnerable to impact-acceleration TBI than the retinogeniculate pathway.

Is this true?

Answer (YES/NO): NO